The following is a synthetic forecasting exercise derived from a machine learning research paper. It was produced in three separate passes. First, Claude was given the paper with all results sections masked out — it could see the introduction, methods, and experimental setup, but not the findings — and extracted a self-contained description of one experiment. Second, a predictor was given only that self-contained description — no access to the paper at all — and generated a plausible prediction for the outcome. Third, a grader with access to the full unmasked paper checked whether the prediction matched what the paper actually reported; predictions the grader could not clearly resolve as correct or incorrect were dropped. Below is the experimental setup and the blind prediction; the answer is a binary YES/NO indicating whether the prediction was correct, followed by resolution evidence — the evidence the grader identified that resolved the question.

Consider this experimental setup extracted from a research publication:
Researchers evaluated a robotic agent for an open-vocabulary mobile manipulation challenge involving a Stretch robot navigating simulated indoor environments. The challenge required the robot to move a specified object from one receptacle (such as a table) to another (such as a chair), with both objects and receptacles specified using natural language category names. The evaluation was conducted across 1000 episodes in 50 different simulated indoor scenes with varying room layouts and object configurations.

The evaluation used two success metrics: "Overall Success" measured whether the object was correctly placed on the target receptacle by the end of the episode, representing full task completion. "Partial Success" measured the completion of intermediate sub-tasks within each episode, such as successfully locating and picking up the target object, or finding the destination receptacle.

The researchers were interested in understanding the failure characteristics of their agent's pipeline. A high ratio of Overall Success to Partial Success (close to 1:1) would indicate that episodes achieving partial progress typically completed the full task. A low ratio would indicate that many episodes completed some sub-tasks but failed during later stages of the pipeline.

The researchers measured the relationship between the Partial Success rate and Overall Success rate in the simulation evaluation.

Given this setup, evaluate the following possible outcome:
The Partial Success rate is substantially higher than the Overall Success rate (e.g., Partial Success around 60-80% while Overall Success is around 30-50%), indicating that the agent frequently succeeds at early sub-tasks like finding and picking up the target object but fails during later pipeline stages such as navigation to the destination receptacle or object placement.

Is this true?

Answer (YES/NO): NO